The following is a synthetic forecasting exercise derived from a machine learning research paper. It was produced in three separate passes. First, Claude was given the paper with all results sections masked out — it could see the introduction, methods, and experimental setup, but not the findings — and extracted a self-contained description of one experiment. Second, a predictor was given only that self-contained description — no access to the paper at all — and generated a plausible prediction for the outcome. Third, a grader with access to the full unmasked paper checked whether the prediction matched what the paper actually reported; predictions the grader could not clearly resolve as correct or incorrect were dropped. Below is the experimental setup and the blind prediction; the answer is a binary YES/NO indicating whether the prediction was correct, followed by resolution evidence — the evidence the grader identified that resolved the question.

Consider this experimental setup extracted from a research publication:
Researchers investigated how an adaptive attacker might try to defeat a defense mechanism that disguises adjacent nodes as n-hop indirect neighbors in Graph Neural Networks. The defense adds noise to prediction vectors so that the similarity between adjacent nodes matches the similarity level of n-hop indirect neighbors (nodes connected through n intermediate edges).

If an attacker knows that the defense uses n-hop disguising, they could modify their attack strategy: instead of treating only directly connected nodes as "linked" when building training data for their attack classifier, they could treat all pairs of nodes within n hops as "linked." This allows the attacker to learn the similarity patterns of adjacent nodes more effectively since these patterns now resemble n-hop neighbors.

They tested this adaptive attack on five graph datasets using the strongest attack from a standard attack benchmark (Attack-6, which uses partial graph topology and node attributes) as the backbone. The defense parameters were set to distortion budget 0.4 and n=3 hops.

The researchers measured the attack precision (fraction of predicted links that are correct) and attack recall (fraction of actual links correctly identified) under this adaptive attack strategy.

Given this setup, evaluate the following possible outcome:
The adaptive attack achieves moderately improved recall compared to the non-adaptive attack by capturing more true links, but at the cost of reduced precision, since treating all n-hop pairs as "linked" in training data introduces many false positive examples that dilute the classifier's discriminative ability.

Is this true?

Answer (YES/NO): YES